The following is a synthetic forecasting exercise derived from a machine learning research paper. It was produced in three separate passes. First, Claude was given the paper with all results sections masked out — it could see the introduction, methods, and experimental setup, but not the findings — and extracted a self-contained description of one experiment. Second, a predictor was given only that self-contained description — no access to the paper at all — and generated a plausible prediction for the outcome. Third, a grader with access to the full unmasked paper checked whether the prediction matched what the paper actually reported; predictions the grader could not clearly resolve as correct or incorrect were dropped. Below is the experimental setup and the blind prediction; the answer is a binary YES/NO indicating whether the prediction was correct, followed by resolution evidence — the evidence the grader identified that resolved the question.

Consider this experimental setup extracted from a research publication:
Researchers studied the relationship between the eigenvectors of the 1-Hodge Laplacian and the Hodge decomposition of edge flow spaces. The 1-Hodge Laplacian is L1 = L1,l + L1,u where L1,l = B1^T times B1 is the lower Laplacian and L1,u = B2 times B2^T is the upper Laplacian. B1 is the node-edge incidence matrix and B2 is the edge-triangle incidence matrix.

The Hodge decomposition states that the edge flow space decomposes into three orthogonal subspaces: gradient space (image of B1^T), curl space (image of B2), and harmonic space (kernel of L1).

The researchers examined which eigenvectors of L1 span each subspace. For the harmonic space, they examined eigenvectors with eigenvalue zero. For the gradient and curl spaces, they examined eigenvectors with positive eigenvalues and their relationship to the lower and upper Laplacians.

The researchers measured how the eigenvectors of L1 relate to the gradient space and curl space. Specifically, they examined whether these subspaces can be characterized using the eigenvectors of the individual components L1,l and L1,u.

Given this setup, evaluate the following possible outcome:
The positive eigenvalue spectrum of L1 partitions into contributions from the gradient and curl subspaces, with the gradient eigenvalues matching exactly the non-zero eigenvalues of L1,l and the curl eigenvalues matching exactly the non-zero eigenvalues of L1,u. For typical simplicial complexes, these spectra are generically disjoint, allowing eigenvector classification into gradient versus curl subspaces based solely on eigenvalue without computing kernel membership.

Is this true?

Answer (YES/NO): NO